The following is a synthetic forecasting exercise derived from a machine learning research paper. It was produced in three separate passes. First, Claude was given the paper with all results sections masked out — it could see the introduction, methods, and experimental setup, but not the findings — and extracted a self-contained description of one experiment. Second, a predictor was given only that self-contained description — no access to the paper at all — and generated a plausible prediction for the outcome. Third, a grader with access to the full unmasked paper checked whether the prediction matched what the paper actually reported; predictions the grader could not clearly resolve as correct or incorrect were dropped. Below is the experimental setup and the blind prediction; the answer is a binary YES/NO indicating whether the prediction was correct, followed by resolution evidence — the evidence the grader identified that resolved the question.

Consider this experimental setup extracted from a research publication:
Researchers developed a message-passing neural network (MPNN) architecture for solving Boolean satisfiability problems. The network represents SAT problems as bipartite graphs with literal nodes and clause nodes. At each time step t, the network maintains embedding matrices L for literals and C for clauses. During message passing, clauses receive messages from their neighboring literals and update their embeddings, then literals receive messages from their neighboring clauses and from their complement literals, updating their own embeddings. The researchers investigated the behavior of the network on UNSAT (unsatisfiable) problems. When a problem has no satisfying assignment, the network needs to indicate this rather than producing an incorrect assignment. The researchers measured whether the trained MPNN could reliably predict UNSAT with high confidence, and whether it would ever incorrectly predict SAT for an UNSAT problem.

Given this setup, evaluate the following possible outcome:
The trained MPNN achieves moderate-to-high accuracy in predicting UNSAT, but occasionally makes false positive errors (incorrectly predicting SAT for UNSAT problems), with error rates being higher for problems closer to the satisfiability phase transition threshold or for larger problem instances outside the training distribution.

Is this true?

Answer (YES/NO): NO